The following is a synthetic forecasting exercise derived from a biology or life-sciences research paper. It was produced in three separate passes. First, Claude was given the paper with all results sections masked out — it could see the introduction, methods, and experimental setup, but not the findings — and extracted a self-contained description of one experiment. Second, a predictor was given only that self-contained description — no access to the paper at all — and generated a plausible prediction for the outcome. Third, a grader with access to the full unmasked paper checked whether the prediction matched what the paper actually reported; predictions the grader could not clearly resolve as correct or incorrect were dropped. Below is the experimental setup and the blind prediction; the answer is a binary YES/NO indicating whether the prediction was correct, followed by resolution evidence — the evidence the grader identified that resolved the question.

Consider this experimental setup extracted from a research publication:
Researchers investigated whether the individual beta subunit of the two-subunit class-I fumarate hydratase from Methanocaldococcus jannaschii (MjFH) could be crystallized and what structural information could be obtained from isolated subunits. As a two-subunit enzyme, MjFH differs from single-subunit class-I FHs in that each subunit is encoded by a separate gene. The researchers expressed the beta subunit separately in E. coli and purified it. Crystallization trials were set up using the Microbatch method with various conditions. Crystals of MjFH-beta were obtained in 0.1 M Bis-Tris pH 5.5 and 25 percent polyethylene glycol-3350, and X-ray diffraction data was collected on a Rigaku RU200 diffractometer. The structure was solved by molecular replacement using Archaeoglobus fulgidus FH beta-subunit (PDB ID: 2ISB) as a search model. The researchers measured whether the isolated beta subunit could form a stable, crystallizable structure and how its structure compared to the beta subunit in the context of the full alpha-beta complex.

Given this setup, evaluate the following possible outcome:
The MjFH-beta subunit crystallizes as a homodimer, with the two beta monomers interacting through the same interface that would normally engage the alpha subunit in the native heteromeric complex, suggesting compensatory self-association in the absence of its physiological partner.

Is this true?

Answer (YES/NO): NO